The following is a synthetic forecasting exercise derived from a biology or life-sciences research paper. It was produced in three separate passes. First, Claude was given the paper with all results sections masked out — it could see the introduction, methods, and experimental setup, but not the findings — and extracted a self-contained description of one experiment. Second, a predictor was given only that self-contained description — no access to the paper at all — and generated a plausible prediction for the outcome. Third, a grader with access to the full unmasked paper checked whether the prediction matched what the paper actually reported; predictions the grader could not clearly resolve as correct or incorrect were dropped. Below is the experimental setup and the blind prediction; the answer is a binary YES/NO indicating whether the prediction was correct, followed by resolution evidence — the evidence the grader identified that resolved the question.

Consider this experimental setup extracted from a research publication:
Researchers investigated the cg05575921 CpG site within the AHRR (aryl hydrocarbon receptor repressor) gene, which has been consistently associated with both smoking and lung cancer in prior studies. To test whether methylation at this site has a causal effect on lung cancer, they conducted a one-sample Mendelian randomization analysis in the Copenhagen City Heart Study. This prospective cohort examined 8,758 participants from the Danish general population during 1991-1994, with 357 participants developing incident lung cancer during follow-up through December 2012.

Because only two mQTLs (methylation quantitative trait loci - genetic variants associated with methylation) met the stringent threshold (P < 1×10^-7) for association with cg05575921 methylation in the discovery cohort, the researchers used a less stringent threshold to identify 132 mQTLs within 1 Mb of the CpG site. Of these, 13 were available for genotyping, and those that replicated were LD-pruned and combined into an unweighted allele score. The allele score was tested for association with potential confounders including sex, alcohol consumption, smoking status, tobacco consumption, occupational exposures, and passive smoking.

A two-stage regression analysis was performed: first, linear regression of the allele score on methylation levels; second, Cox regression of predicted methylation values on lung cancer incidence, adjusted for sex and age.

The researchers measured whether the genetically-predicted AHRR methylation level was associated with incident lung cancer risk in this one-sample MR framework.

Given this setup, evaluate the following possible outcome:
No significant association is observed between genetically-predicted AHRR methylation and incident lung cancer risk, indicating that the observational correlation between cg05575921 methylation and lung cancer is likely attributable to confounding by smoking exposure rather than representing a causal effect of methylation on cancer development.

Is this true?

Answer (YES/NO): NO